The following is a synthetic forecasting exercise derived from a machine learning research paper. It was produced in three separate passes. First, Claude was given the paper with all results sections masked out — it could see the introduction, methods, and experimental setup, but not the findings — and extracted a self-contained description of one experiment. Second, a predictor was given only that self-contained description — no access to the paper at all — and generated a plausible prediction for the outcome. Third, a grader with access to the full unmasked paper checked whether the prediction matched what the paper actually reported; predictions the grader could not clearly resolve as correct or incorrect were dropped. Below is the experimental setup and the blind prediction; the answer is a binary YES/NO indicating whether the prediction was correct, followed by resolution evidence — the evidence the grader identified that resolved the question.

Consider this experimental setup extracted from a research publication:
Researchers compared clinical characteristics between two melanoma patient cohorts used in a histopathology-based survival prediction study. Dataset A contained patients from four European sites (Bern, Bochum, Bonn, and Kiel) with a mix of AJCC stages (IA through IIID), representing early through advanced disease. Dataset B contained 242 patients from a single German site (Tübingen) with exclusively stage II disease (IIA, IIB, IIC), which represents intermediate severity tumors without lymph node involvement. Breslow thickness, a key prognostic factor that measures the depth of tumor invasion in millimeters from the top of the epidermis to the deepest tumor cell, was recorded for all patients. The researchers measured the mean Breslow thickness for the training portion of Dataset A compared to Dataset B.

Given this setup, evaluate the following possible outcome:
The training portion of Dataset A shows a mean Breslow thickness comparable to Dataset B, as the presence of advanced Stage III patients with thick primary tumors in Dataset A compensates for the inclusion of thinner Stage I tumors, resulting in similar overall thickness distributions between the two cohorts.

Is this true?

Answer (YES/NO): NO